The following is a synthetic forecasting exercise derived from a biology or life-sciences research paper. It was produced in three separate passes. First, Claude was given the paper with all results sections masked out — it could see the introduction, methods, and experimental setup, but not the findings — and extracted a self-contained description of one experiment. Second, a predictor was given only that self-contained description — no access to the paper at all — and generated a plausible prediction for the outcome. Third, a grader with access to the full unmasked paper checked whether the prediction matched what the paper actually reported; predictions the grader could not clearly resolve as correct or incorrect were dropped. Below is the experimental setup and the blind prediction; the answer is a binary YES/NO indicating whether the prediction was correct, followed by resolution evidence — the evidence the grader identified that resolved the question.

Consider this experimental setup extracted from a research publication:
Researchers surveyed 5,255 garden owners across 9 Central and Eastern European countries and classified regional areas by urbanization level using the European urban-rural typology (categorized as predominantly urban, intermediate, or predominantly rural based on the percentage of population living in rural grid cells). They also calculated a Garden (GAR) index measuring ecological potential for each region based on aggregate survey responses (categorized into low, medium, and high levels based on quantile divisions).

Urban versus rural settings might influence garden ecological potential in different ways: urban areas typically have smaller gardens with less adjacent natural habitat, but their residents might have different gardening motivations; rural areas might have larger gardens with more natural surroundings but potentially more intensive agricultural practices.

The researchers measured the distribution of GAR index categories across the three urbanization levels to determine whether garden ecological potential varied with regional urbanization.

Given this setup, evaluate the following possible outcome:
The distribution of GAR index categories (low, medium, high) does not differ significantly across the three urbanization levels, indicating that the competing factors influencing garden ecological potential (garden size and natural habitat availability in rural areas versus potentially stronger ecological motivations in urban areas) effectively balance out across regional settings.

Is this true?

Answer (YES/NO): NO